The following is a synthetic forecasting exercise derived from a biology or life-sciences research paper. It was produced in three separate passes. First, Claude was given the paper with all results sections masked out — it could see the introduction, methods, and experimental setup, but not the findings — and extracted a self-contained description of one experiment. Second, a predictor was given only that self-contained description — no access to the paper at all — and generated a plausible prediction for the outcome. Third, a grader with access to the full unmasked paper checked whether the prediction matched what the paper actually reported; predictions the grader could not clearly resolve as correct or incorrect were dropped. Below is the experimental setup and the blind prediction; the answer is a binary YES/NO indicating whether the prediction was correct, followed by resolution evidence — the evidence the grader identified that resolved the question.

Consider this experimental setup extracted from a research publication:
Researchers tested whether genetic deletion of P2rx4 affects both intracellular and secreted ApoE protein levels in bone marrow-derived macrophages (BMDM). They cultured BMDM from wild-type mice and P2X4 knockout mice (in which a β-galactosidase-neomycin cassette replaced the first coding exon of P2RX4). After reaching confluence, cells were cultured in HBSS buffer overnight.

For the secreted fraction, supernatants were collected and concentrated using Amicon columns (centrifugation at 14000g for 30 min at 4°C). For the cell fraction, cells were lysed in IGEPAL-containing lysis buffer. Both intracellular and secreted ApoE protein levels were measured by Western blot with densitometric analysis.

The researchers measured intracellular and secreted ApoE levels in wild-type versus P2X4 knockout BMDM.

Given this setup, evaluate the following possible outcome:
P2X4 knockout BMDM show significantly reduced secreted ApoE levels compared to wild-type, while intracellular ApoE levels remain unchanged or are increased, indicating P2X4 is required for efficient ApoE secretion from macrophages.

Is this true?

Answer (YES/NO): NO